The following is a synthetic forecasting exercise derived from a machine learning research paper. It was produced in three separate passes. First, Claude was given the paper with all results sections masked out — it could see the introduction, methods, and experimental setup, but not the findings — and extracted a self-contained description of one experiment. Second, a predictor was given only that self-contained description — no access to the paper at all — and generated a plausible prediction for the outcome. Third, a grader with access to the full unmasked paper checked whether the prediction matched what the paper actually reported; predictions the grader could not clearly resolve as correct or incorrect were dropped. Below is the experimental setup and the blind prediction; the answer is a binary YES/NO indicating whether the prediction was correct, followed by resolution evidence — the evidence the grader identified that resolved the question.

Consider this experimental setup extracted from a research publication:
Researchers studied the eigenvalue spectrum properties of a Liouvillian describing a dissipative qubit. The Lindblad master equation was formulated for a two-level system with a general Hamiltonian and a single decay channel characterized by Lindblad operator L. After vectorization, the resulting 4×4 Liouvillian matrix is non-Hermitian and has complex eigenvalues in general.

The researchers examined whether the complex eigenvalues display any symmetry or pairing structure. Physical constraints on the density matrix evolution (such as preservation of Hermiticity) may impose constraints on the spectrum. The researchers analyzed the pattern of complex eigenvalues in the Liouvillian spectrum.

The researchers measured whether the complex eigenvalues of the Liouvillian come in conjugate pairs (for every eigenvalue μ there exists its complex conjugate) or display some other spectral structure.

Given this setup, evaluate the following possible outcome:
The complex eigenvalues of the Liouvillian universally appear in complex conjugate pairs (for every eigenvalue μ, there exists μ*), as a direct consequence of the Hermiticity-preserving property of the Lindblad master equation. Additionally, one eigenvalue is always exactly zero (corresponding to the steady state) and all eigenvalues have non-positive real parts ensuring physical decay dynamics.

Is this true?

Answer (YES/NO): NO